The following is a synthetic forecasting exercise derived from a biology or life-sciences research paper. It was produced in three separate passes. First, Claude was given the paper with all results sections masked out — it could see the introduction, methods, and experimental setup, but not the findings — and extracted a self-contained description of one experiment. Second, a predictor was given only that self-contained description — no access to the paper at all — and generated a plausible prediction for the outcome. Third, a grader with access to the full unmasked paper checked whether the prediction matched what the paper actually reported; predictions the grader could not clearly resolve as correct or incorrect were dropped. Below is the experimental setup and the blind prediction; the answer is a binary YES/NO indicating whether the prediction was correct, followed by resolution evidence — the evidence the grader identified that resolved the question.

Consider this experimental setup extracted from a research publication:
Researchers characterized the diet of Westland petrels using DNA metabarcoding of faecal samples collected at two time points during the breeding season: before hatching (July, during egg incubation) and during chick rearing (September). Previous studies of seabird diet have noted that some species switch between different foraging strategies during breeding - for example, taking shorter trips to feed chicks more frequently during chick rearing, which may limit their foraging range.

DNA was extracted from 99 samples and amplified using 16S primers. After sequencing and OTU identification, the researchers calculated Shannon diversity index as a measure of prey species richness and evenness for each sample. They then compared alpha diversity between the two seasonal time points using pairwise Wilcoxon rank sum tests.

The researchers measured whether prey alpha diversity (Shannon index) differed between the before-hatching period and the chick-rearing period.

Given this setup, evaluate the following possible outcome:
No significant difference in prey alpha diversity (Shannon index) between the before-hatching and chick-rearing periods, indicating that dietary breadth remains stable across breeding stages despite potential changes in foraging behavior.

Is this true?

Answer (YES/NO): NO